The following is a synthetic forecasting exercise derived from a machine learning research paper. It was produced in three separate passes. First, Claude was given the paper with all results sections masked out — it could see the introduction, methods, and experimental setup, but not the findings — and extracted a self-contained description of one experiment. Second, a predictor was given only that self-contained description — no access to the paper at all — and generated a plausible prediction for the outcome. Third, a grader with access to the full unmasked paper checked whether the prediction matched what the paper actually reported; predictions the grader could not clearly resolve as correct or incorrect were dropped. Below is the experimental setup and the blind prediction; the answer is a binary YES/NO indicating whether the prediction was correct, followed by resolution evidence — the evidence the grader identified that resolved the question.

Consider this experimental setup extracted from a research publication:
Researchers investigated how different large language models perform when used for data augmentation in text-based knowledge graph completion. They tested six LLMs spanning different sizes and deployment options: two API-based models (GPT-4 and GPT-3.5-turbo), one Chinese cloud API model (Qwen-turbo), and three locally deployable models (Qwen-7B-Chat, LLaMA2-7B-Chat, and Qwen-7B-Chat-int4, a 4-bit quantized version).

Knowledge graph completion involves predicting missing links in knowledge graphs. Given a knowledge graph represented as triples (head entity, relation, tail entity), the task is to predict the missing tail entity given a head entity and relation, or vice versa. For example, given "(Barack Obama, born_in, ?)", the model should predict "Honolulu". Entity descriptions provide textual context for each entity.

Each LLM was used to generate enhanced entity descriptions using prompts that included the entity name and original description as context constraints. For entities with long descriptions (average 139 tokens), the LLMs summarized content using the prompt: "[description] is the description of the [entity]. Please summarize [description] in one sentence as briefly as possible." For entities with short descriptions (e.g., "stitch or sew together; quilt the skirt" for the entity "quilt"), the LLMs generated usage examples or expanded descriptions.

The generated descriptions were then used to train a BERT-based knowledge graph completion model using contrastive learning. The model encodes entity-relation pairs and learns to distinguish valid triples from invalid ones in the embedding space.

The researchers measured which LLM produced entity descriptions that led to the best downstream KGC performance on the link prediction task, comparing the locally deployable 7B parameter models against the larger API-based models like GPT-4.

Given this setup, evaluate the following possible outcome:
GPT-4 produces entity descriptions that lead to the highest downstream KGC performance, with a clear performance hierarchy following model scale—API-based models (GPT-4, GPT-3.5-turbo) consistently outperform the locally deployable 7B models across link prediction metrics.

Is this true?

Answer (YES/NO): NO